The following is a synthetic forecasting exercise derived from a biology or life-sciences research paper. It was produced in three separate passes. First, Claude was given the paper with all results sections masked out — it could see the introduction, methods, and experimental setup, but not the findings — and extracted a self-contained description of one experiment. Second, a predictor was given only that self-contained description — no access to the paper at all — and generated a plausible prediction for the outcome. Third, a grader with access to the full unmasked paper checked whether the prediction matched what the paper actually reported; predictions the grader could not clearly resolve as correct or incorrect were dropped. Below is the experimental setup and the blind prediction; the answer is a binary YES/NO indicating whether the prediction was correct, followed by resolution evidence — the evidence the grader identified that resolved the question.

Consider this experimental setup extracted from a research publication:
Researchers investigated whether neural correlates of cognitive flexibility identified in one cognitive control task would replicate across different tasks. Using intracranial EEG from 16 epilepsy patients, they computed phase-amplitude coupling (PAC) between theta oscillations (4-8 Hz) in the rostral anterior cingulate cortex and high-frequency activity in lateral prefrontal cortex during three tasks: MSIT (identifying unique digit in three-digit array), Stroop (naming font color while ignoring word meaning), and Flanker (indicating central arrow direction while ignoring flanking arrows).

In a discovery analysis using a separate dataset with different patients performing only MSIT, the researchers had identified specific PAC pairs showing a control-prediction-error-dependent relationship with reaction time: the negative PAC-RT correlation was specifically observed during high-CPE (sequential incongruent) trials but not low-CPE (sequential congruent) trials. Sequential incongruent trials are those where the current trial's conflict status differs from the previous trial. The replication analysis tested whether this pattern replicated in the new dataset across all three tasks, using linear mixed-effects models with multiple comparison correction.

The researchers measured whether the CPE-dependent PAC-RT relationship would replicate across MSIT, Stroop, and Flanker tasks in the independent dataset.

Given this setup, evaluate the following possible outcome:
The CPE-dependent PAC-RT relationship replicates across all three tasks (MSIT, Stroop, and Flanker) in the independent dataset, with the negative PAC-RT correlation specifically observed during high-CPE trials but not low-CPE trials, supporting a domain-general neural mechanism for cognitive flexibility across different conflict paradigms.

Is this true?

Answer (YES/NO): YES